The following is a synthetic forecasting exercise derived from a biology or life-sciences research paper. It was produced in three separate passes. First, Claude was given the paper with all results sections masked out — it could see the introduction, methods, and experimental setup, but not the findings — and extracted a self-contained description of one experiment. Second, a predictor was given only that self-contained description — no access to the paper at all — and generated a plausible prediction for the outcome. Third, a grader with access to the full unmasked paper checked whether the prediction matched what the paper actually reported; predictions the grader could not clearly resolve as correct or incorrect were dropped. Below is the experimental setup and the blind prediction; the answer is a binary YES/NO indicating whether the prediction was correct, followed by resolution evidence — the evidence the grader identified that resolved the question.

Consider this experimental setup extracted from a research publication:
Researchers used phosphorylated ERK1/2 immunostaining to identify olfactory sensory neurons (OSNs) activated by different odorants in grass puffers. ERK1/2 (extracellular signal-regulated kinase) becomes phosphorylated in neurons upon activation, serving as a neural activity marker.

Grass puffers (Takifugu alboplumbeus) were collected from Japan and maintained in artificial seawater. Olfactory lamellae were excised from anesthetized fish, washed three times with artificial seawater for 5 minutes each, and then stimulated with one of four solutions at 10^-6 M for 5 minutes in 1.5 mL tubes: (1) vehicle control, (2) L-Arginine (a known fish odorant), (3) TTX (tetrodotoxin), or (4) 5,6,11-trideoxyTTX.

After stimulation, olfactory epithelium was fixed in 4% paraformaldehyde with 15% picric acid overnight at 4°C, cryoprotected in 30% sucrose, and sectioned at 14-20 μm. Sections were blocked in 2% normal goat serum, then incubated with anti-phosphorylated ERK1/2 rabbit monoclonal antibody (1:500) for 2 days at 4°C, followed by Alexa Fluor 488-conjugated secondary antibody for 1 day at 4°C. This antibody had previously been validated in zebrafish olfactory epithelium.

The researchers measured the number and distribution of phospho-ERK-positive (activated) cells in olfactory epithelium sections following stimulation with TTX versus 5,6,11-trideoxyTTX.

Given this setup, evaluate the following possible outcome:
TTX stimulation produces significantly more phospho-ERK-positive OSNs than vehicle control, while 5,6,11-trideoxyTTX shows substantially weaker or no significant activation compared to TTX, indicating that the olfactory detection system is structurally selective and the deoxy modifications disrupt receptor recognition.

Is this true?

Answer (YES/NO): NO